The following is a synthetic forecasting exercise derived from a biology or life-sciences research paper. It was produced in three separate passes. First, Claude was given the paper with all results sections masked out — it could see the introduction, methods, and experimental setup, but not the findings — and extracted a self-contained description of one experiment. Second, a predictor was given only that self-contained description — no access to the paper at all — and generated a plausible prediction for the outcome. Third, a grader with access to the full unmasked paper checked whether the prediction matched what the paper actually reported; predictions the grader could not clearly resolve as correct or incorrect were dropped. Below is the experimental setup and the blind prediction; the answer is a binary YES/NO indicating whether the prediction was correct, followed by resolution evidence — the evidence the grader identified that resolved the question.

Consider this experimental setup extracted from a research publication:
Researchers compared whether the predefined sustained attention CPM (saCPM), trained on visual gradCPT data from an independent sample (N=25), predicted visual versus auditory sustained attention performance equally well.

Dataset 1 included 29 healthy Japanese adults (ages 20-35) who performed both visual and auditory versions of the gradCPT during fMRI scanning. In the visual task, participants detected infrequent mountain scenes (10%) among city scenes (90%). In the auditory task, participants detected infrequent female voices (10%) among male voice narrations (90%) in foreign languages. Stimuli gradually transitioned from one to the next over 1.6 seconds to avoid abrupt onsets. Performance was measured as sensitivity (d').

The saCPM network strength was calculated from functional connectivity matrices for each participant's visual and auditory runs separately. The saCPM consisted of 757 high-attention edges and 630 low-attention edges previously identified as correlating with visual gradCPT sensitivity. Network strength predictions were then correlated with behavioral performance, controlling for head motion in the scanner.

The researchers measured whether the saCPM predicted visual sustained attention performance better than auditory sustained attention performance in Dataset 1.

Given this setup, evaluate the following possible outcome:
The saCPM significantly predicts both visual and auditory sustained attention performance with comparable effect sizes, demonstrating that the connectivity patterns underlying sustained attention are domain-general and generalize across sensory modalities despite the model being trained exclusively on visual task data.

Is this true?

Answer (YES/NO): NO